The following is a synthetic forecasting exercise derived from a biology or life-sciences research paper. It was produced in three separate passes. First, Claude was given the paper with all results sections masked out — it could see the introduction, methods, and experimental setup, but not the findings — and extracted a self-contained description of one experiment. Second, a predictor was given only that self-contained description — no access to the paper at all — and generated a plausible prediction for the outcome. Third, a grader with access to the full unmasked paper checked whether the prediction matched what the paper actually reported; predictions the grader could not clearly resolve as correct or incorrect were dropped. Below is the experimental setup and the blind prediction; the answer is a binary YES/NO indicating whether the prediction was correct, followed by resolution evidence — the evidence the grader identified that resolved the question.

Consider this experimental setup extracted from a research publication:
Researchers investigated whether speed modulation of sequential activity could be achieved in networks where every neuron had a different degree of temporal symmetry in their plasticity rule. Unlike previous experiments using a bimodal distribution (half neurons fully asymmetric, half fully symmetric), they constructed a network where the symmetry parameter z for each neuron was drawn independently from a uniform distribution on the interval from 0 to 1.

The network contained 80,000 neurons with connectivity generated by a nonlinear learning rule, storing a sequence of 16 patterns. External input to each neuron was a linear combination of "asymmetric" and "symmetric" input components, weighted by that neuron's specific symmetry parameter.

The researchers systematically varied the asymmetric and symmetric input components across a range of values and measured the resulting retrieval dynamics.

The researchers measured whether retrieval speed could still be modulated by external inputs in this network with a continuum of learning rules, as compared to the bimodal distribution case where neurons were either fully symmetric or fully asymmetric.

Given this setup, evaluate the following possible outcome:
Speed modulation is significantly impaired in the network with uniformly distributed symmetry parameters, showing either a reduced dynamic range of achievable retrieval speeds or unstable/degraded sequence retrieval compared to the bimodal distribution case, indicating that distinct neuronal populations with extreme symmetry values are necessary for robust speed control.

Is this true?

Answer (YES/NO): NO